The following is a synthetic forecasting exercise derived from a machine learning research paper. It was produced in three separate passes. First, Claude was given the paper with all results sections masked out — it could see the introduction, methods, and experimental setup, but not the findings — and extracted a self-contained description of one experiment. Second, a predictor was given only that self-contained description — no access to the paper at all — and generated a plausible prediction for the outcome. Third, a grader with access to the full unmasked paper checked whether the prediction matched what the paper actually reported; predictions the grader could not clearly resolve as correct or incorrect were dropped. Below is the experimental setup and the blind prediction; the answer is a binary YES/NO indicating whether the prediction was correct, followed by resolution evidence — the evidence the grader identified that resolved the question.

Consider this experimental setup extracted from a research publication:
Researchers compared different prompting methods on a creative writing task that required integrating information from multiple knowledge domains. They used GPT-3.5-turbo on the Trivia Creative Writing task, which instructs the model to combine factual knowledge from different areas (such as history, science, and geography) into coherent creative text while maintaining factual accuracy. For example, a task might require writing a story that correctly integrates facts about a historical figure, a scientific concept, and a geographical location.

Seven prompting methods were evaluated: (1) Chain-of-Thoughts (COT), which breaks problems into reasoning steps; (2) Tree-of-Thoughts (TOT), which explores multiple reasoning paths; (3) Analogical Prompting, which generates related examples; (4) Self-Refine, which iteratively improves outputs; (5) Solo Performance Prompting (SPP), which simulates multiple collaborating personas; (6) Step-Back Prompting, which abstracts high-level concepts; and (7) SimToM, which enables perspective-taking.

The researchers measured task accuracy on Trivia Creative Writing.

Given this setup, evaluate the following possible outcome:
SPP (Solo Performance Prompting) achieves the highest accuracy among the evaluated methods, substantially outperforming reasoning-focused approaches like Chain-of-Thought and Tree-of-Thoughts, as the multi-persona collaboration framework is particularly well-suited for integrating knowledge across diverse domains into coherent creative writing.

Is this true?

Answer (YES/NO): NO